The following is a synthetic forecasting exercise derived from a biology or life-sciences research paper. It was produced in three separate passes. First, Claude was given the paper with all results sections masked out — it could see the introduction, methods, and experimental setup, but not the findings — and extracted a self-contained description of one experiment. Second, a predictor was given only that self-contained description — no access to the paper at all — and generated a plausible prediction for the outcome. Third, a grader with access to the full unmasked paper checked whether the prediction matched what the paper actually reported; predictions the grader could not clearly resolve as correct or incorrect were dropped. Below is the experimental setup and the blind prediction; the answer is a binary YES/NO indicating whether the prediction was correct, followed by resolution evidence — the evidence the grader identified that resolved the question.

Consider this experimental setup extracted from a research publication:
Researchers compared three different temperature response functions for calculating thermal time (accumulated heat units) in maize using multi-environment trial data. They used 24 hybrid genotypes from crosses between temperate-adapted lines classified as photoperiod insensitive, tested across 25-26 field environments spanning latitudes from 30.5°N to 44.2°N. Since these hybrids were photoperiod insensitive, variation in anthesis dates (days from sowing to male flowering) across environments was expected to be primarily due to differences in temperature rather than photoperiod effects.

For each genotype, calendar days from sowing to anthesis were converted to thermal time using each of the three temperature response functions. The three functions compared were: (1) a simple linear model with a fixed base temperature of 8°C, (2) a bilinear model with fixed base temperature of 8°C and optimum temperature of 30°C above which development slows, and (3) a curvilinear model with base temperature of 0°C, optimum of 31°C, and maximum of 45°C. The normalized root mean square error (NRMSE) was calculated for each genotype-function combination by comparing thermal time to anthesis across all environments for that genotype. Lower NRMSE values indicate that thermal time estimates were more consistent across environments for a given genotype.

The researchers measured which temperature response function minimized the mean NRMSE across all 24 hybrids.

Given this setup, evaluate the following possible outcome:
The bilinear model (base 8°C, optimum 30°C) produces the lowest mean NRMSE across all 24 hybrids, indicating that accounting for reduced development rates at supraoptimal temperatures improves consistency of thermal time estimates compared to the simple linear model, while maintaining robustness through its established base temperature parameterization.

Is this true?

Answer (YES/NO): NO